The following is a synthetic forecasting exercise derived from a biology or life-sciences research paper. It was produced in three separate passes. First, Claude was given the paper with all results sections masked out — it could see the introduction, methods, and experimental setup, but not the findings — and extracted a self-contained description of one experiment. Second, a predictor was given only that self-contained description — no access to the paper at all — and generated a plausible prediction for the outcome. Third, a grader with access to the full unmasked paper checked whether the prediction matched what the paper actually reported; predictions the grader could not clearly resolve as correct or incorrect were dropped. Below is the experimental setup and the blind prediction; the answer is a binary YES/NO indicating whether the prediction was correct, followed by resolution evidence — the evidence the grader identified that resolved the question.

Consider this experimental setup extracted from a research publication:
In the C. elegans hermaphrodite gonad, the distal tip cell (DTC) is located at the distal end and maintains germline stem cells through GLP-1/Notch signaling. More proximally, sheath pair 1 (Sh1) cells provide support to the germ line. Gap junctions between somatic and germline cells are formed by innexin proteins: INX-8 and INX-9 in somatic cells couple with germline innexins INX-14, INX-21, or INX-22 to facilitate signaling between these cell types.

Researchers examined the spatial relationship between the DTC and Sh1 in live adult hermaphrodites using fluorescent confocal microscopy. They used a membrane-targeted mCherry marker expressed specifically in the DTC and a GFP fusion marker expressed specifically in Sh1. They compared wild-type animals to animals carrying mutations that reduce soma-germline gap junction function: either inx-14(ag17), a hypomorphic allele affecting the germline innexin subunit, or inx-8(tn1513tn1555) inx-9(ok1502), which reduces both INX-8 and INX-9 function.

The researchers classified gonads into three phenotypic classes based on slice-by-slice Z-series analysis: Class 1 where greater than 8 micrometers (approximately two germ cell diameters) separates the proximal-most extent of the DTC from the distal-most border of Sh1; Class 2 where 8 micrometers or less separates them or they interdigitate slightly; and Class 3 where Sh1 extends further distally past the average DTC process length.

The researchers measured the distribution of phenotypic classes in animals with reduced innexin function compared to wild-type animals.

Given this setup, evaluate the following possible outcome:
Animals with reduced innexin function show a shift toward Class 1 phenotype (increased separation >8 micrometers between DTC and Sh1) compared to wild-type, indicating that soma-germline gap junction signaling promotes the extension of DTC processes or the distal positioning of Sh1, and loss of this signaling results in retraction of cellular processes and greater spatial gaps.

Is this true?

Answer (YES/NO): NO